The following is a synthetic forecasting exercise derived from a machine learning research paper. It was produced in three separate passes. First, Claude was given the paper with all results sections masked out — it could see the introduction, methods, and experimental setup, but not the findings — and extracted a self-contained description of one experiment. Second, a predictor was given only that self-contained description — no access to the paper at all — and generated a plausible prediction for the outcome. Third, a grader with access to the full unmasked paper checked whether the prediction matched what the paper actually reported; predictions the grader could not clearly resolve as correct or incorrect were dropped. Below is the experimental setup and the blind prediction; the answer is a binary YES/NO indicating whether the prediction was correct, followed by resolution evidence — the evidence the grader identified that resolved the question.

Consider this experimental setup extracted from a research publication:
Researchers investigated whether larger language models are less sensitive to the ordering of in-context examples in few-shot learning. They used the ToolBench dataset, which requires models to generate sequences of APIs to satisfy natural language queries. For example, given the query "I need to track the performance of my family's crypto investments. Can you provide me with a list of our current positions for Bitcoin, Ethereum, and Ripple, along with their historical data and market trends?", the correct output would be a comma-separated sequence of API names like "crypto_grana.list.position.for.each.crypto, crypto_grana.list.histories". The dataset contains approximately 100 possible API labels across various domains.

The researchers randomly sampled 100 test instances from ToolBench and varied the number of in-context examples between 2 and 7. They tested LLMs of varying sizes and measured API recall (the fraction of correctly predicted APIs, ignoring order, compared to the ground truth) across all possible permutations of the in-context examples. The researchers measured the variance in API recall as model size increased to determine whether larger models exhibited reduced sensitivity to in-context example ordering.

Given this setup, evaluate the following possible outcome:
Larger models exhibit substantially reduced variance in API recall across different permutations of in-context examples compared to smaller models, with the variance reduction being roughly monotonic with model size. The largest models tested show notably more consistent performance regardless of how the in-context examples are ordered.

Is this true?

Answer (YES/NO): NO